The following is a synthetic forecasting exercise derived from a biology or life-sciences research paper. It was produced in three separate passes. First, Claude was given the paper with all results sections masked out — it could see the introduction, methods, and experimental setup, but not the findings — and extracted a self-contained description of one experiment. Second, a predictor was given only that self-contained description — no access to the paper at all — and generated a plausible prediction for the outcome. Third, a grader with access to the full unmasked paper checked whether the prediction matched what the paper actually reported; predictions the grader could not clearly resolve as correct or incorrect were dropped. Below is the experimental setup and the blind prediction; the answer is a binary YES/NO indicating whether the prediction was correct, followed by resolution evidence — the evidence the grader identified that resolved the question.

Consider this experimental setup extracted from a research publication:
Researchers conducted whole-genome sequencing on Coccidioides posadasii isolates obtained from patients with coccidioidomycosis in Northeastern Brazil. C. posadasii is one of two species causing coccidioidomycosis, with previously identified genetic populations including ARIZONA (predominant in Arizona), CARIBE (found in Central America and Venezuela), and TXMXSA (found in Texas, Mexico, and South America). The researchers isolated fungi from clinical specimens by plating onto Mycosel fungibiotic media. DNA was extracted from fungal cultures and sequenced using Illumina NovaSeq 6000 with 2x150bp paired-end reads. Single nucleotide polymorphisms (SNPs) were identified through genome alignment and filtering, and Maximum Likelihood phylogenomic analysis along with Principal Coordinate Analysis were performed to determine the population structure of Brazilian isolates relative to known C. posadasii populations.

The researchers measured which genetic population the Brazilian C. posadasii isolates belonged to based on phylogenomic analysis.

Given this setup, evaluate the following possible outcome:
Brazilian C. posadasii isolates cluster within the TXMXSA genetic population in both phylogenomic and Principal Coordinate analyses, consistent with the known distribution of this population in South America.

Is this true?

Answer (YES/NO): NO